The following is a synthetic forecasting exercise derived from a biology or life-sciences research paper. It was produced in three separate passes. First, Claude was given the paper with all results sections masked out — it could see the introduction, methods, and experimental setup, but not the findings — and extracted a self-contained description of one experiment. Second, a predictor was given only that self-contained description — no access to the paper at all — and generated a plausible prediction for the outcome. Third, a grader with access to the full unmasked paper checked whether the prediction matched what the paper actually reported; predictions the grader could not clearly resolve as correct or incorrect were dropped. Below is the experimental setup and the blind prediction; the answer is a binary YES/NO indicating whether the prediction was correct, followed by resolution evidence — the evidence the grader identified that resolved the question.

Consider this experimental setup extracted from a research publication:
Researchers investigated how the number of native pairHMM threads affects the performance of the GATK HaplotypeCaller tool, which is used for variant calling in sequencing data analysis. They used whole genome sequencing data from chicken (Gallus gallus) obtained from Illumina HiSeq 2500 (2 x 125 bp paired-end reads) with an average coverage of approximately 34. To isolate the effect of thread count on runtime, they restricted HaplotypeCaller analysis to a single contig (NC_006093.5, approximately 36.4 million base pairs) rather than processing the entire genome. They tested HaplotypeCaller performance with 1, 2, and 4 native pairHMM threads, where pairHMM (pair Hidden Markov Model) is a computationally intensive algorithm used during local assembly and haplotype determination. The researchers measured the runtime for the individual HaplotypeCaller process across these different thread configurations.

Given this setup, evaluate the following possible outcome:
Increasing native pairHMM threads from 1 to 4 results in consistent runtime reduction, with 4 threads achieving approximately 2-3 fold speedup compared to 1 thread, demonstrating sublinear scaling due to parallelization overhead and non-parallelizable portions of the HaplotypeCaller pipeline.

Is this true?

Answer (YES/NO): NO